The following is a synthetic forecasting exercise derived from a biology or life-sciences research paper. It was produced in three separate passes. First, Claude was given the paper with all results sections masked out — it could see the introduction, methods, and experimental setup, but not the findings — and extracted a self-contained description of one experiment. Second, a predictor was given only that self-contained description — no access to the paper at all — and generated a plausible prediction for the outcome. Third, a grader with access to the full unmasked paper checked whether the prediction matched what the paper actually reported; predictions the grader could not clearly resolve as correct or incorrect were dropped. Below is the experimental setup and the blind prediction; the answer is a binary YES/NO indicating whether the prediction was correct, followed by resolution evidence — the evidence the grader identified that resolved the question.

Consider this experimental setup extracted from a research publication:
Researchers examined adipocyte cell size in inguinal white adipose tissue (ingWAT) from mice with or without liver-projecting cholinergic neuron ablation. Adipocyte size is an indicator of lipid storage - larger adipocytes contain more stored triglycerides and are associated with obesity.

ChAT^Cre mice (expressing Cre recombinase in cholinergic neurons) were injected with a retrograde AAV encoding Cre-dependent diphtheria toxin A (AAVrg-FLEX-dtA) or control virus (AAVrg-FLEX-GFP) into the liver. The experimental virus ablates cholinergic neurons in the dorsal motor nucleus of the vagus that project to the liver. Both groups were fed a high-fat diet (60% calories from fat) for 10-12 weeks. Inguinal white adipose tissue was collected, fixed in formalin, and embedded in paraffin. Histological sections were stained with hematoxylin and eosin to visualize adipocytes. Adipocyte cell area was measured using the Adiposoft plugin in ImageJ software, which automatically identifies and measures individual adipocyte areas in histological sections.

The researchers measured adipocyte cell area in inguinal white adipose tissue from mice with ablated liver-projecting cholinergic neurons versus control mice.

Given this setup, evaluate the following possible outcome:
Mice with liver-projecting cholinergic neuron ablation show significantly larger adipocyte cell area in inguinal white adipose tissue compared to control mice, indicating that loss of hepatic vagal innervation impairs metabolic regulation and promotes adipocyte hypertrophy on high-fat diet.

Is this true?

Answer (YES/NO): NO